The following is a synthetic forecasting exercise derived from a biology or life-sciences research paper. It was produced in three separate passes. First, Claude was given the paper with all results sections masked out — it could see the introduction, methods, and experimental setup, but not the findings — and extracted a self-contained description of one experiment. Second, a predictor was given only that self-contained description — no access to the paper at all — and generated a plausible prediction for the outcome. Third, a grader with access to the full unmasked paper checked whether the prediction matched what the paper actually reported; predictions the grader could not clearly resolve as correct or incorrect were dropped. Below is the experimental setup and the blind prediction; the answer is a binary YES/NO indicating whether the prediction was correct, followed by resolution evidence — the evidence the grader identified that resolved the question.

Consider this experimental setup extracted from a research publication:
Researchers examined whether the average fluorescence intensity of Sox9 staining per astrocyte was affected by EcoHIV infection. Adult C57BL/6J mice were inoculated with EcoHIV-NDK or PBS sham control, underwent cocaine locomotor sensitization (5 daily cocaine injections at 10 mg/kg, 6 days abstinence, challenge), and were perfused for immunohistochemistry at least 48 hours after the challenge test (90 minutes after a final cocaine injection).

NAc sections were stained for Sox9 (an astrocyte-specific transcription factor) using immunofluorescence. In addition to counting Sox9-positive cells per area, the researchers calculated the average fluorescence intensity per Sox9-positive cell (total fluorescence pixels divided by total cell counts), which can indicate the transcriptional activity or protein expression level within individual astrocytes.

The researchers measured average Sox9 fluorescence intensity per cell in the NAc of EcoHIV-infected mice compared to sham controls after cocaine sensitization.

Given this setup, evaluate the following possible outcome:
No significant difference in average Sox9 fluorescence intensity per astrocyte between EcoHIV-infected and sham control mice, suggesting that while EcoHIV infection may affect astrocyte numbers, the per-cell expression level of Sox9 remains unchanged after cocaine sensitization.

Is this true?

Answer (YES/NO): YES